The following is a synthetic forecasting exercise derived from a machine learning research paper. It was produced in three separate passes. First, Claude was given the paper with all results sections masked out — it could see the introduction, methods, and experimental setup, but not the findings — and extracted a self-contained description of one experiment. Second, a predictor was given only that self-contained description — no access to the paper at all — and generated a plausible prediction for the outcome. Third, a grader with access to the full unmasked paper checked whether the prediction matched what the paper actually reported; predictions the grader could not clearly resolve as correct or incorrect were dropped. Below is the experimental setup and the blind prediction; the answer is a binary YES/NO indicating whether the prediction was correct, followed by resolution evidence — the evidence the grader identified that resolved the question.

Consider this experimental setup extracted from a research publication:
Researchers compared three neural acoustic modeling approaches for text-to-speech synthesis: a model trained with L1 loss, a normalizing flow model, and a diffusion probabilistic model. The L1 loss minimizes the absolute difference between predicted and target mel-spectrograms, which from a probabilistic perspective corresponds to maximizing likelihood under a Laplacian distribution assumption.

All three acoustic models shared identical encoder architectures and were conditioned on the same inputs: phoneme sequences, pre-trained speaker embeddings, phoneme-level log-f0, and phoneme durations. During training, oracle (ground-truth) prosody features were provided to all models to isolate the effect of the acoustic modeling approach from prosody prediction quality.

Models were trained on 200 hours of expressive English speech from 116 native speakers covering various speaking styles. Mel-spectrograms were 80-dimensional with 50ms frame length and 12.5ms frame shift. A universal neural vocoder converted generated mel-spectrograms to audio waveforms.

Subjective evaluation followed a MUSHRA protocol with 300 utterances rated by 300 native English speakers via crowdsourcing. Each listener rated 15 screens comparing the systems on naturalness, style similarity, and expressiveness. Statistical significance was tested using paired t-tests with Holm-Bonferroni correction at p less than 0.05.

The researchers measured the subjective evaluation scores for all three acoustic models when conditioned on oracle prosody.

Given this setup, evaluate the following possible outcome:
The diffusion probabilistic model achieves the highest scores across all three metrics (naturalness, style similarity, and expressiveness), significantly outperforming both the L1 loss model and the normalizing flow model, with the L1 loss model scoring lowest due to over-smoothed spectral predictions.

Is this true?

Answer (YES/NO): NO